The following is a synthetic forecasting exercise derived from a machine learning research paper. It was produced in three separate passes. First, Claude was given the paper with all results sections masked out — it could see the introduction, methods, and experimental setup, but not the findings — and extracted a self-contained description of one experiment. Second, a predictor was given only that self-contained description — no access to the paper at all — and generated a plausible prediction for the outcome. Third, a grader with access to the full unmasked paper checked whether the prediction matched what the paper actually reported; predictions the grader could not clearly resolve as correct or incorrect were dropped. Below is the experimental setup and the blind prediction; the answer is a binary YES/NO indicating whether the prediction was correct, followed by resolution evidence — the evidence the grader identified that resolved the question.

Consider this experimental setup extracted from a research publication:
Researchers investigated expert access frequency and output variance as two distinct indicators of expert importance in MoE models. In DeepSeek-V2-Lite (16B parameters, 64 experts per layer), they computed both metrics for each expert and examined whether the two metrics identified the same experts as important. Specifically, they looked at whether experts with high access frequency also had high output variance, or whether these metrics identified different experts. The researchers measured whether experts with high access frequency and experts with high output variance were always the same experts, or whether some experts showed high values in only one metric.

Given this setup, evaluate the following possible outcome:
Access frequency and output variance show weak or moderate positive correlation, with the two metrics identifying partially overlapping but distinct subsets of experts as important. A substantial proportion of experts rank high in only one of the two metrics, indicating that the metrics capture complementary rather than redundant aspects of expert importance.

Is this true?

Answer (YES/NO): YES